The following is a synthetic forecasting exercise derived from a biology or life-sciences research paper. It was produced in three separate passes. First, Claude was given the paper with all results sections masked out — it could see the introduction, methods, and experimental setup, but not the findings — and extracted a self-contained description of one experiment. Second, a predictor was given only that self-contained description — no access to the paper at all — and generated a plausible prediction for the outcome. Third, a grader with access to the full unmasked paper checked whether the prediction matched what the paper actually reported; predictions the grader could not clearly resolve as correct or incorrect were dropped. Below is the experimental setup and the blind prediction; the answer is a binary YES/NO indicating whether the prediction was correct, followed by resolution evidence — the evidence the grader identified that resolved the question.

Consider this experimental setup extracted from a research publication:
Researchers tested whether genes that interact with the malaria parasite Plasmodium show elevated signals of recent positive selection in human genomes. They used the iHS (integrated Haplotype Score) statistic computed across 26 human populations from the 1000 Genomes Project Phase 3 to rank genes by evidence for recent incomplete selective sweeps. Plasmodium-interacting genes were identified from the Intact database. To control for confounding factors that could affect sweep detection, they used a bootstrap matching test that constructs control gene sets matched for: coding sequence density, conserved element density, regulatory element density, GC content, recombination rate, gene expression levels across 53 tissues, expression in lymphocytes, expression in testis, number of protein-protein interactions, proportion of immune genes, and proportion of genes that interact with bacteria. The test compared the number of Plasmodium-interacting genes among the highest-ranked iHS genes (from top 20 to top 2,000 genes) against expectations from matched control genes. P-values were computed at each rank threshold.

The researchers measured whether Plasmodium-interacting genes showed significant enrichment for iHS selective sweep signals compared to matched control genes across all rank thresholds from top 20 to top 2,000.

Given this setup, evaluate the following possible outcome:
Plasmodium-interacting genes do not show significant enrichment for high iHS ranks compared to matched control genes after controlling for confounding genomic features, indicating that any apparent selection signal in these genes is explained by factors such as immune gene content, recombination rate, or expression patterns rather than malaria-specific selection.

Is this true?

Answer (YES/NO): NO